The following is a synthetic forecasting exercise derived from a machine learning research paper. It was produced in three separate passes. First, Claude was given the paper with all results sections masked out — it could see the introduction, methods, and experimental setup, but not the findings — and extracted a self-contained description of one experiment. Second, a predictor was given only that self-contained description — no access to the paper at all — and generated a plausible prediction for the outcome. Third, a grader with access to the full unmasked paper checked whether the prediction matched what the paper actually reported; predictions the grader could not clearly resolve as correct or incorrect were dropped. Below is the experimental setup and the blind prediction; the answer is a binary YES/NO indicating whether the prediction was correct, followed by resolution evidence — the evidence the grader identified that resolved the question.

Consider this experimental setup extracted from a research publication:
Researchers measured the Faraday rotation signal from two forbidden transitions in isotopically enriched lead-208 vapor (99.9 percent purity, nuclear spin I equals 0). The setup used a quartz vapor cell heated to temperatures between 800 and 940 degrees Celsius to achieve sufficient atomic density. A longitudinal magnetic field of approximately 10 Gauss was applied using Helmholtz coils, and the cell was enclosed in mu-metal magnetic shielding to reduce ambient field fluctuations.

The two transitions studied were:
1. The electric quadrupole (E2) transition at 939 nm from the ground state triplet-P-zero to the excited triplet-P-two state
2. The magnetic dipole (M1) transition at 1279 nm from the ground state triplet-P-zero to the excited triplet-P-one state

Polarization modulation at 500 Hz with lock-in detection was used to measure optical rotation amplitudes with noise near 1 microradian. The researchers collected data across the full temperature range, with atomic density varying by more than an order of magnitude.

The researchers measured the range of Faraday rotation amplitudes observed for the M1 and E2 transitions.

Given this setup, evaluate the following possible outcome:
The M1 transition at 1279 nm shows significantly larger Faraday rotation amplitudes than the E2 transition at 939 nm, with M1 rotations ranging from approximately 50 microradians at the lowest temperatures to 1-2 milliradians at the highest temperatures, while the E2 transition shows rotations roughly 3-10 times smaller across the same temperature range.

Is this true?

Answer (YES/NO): NO